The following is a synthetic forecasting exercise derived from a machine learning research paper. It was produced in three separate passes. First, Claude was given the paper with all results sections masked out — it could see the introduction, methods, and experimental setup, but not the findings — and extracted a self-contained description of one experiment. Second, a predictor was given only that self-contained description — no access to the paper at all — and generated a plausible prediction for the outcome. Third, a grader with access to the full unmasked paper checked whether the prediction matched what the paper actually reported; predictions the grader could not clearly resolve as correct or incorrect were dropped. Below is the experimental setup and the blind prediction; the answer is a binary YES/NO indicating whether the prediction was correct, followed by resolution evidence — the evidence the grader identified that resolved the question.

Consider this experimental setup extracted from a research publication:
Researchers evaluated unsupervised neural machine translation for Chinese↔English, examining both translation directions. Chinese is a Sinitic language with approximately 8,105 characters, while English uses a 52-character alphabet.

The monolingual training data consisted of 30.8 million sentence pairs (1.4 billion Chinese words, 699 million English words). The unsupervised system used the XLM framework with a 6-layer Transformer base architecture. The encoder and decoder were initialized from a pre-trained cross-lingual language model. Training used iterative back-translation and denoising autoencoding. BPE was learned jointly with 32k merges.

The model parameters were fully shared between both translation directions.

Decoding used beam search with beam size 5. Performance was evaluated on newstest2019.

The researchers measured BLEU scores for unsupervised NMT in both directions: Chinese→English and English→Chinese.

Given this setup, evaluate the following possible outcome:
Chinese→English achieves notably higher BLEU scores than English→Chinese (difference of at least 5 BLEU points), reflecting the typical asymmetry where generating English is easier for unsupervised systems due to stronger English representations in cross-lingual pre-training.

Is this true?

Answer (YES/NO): NO